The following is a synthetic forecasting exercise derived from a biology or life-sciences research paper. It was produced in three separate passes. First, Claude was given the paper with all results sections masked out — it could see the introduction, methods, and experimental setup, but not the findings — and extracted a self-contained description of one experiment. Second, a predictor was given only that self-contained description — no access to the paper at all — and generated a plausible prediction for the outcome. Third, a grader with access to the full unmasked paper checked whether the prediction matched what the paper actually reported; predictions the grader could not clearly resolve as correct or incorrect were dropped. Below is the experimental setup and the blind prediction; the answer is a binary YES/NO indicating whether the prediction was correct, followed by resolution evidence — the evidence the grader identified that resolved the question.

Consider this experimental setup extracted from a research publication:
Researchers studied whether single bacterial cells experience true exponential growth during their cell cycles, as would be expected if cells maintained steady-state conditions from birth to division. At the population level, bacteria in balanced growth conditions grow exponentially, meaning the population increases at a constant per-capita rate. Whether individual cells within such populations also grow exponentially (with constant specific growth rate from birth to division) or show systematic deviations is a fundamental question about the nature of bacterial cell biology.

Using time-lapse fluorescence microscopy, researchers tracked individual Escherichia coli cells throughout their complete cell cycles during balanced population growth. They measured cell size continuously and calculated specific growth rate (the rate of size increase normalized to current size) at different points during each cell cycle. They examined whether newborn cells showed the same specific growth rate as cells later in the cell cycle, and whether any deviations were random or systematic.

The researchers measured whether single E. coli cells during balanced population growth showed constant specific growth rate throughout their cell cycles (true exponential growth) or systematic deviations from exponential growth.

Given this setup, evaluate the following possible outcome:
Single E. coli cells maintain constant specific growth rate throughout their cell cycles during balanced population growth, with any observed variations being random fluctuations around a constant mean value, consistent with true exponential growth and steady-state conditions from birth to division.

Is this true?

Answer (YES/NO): NO